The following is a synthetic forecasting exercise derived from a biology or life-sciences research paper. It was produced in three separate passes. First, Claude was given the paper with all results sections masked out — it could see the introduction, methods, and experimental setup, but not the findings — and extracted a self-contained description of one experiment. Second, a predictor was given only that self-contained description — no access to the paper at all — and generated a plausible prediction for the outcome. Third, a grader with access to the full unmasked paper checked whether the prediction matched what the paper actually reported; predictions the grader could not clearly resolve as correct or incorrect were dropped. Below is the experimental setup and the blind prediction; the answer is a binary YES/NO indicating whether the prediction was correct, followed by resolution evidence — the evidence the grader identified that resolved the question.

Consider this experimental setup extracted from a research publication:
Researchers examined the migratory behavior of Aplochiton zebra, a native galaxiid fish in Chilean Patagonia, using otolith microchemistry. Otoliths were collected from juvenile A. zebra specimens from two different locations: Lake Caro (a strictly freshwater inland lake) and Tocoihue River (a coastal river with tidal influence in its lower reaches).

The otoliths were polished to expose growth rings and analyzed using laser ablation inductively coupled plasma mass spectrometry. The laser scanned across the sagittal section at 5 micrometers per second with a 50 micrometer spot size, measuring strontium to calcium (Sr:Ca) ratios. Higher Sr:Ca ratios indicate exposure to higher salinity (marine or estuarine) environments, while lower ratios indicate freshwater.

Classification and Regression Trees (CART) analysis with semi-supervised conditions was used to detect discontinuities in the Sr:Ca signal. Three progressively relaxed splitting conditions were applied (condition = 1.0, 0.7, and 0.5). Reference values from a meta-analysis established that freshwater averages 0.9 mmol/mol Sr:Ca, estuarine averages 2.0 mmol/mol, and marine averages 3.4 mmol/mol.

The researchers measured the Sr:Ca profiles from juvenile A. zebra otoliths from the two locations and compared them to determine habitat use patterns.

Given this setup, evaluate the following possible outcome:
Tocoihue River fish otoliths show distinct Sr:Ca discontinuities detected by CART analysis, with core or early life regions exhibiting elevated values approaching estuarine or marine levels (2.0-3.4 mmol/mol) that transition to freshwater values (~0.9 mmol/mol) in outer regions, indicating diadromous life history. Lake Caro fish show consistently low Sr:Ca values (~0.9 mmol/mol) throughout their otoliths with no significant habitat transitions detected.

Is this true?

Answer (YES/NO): NO